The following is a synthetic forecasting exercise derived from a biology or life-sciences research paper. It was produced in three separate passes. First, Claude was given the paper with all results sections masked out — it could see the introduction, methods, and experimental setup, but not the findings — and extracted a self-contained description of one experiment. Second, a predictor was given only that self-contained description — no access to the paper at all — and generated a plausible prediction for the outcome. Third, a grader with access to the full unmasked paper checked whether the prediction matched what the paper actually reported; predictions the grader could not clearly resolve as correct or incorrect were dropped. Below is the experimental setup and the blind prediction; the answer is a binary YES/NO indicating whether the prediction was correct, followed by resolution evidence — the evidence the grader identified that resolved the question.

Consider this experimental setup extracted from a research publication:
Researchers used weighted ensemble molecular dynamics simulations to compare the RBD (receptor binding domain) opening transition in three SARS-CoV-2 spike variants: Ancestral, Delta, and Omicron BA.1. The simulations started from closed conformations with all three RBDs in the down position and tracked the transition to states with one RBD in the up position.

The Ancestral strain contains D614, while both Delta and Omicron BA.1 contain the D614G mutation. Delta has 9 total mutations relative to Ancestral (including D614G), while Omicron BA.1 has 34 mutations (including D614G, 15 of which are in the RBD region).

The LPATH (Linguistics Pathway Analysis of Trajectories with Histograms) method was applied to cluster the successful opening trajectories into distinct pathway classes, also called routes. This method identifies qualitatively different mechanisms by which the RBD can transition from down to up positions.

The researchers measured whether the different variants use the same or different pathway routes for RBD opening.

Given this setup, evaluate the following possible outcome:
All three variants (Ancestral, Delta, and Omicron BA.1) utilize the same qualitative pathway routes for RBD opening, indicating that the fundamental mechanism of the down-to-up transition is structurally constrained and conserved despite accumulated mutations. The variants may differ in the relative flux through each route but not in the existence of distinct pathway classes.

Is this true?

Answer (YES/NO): NO